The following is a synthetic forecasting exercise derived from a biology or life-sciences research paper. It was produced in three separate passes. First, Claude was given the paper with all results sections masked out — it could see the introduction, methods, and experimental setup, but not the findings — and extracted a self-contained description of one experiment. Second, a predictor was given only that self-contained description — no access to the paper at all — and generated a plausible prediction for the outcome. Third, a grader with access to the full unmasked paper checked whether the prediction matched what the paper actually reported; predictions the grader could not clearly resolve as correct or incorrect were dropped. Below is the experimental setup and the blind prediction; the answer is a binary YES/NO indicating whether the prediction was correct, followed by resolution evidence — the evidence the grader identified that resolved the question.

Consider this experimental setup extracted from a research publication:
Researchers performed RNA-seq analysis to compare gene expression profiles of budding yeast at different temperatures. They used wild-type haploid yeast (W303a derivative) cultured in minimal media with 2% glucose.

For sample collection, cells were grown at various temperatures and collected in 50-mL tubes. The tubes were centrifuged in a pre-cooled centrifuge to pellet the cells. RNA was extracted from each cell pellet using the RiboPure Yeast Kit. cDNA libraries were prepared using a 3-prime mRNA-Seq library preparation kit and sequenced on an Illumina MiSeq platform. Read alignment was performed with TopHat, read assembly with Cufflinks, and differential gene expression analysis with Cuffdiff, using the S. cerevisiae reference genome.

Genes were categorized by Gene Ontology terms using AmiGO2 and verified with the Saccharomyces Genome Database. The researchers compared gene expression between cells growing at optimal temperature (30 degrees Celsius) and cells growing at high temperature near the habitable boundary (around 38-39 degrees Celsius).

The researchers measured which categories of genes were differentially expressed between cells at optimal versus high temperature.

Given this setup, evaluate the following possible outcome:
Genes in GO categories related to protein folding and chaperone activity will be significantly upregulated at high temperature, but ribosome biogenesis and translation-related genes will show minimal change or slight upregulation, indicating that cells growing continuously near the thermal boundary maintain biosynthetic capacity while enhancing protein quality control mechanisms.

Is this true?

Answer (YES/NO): NO